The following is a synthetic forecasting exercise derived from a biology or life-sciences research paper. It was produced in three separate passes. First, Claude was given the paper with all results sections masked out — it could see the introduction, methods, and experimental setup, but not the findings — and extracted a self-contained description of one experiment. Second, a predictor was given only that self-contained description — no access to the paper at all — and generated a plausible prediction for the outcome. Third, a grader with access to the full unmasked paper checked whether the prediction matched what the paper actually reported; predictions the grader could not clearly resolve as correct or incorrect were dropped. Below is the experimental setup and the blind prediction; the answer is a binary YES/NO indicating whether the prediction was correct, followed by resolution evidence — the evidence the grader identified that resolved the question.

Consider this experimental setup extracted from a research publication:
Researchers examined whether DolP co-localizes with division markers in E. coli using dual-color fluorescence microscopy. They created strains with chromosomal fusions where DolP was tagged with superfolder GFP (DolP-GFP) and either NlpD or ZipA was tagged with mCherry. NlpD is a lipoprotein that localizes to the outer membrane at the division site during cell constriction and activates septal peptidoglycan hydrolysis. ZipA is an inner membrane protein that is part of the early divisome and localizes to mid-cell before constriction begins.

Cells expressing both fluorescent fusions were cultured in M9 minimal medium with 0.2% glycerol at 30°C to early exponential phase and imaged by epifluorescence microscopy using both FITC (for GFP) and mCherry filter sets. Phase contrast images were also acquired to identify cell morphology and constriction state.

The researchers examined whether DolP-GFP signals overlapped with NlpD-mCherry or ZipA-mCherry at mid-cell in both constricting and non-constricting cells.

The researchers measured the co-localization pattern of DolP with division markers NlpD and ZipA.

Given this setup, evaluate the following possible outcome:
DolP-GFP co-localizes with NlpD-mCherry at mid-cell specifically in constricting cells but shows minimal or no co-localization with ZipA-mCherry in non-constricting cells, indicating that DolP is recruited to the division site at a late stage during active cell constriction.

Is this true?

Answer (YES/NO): YES